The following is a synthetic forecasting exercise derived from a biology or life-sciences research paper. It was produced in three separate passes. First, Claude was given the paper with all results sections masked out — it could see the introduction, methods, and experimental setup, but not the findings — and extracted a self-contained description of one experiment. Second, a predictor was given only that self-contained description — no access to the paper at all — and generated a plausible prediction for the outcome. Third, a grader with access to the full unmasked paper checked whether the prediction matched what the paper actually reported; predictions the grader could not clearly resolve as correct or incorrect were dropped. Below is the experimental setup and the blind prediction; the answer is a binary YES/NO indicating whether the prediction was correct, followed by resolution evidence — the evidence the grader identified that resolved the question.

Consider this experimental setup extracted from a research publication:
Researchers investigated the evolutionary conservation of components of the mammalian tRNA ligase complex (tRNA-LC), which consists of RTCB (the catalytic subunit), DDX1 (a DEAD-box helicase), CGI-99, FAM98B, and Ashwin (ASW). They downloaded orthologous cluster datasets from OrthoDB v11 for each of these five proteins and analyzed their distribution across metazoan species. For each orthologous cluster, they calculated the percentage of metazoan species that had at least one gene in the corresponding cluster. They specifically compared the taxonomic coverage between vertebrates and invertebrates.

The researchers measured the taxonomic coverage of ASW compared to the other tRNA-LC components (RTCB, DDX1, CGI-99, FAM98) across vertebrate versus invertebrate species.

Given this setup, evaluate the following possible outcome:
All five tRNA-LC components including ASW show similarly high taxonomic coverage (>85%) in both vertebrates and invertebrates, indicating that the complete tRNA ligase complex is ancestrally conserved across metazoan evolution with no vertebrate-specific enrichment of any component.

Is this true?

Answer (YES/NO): NO